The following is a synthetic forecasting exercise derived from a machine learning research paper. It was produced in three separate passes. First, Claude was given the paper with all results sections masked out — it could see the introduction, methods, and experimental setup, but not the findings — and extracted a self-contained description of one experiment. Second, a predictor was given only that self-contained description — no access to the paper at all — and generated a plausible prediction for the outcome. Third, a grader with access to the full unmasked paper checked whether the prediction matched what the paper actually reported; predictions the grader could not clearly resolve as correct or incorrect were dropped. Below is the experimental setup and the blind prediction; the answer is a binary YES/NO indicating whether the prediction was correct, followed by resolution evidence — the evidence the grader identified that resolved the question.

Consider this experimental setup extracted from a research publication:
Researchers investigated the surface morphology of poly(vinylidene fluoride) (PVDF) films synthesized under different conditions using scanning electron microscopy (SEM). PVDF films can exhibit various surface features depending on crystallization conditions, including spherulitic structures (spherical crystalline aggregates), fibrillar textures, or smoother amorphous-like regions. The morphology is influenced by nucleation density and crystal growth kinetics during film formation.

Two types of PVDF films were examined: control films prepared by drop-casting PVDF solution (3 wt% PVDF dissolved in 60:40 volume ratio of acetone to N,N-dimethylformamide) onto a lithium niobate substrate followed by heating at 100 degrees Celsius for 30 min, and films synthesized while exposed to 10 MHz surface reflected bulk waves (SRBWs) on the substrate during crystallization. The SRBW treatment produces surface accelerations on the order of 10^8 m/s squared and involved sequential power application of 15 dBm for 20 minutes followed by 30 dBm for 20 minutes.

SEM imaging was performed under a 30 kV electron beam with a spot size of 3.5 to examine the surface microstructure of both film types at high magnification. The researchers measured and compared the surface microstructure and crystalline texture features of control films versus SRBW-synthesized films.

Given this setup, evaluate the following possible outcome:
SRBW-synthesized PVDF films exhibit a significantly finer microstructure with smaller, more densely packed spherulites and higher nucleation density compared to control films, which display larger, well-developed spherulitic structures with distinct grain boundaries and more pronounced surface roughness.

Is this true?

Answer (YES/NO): NO